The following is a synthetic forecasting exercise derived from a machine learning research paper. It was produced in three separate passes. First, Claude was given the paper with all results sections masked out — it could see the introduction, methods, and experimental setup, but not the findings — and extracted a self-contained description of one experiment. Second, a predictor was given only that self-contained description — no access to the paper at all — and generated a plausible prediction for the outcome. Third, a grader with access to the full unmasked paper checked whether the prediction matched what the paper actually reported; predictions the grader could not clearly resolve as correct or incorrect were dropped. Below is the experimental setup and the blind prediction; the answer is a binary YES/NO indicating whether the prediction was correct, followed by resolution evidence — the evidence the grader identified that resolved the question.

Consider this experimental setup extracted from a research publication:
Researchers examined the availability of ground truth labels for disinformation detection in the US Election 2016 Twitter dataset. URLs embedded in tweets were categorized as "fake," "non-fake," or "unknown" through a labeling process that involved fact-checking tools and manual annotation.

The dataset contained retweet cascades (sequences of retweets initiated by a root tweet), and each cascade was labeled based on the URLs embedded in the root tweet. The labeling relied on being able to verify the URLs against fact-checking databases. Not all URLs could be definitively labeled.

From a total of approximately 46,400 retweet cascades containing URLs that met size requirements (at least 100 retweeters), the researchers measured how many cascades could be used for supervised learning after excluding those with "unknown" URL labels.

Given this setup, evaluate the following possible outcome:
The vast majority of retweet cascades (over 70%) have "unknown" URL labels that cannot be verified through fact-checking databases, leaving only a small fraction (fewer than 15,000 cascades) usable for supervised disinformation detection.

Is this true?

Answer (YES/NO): YES